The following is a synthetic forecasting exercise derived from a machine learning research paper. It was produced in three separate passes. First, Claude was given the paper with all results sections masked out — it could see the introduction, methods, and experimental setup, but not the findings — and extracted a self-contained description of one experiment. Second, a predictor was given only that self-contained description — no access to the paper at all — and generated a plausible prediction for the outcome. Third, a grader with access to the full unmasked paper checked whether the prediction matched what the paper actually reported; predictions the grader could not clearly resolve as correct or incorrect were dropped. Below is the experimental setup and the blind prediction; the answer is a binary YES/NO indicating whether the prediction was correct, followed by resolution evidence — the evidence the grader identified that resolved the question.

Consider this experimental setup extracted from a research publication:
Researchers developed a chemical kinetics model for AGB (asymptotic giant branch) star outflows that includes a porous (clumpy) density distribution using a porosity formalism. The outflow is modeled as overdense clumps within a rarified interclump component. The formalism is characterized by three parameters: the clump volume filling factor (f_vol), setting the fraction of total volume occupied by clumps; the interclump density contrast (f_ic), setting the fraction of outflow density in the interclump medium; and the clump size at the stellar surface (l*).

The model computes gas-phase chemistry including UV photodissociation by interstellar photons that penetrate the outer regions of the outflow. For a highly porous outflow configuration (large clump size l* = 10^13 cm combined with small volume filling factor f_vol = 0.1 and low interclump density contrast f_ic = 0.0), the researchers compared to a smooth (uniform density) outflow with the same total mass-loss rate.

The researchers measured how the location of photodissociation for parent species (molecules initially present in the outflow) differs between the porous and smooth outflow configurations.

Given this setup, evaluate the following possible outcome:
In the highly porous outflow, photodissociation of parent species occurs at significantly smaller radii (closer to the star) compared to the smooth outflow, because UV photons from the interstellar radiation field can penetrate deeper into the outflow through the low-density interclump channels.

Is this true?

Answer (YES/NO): YES